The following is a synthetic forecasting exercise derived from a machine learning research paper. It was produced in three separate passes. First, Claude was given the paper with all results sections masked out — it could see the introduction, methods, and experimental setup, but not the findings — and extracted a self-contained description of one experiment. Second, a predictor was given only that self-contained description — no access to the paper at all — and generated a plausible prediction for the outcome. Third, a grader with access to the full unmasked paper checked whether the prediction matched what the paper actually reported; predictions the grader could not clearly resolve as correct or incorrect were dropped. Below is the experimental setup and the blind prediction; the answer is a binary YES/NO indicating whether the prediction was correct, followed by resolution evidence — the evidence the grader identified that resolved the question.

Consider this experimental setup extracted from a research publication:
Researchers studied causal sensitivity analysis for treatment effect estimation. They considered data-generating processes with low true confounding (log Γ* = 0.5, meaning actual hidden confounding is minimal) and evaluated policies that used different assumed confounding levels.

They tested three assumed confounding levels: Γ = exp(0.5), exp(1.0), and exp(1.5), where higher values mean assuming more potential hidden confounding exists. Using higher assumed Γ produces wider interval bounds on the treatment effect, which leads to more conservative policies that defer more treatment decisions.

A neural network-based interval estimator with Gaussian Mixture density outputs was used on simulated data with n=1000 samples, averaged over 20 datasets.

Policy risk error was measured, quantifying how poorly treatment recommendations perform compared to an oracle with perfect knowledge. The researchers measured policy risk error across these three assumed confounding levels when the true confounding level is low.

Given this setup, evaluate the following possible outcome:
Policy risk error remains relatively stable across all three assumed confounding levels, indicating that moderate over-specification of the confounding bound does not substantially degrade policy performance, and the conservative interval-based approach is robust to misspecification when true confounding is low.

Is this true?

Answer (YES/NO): NO